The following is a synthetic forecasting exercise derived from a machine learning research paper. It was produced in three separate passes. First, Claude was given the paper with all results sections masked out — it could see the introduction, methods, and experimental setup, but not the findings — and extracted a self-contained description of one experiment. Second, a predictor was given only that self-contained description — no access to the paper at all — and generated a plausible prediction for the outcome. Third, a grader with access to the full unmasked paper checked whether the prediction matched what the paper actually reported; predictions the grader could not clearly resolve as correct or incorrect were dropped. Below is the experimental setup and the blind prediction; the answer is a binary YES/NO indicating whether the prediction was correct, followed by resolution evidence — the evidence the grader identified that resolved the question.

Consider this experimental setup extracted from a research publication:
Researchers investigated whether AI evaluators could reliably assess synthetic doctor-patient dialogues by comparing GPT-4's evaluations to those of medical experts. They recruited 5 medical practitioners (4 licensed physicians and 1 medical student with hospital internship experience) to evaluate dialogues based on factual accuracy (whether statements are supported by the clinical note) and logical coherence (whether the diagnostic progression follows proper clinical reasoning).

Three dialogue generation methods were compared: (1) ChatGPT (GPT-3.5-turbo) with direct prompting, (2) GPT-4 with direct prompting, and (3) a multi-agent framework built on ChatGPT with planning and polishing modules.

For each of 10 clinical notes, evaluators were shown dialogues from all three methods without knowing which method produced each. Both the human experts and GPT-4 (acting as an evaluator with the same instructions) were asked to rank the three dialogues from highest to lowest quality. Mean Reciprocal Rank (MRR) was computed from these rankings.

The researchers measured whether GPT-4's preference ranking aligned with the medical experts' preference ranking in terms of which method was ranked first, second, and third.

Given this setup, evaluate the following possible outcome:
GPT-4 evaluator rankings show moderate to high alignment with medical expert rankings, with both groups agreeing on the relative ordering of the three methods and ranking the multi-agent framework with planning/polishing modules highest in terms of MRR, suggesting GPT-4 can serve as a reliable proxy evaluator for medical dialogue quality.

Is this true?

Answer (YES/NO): YES